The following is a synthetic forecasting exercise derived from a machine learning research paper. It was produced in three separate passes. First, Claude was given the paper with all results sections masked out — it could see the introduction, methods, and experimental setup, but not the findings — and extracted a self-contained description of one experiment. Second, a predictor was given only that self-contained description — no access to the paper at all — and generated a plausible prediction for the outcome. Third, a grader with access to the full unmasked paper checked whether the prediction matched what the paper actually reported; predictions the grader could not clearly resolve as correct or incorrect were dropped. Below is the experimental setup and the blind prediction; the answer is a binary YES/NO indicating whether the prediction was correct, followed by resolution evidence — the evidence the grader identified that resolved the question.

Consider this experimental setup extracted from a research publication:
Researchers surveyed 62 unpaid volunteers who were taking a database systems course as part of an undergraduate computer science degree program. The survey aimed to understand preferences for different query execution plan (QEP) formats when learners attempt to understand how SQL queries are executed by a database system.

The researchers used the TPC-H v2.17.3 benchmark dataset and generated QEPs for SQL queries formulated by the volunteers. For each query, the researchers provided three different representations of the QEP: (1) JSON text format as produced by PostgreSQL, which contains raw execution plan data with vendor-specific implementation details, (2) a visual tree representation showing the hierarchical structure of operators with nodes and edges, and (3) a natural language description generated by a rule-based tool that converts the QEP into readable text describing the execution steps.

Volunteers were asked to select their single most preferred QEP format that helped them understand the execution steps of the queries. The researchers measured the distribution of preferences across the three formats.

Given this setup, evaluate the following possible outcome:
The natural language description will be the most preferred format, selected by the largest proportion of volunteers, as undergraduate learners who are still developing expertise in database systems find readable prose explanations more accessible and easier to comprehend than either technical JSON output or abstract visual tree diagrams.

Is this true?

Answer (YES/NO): YES